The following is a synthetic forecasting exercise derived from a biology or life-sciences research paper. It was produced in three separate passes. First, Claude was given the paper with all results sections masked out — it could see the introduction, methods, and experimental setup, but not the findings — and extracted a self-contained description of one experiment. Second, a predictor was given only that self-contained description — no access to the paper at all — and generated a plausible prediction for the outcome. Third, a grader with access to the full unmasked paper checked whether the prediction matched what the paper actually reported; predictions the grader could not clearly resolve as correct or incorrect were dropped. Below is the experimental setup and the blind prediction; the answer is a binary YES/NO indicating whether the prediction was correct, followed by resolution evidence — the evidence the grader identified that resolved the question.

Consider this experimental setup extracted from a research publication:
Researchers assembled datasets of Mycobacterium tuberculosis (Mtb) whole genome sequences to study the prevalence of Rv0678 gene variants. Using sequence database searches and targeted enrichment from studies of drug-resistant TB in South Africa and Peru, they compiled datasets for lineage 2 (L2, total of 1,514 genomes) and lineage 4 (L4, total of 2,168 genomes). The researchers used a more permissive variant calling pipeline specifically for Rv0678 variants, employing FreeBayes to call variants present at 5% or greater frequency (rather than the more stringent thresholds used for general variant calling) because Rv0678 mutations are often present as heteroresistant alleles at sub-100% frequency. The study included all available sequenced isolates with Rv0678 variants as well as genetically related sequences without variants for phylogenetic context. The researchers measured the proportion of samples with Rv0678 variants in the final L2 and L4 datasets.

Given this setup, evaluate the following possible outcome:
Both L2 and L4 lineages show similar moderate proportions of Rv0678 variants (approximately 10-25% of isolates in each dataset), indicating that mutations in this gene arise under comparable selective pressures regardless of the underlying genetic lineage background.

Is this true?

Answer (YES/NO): YES